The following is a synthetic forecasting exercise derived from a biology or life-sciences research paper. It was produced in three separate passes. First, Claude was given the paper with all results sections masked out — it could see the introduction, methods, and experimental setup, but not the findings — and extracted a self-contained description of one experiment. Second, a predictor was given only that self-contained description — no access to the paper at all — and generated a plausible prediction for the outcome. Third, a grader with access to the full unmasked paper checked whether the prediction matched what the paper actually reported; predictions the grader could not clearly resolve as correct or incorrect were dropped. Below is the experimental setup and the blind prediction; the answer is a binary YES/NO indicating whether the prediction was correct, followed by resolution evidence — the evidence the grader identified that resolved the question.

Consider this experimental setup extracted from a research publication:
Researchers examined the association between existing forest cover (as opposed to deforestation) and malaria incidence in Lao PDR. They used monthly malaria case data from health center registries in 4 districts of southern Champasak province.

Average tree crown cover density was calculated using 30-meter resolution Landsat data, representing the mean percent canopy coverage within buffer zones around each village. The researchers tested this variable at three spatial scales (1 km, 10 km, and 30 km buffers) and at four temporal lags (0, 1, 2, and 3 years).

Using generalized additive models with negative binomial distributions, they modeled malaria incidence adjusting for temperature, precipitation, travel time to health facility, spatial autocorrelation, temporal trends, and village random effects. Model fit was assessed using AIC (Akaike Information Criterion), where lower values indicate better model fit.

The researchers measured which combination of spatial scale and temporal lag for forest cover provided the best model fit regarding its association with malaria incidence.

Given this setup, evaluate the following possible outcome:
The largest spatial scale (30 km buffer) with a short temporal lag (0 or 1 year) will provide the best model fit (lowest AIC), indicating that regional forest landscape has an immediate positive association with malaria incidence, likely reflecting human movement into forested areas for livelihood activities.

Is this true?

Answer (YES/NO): YES